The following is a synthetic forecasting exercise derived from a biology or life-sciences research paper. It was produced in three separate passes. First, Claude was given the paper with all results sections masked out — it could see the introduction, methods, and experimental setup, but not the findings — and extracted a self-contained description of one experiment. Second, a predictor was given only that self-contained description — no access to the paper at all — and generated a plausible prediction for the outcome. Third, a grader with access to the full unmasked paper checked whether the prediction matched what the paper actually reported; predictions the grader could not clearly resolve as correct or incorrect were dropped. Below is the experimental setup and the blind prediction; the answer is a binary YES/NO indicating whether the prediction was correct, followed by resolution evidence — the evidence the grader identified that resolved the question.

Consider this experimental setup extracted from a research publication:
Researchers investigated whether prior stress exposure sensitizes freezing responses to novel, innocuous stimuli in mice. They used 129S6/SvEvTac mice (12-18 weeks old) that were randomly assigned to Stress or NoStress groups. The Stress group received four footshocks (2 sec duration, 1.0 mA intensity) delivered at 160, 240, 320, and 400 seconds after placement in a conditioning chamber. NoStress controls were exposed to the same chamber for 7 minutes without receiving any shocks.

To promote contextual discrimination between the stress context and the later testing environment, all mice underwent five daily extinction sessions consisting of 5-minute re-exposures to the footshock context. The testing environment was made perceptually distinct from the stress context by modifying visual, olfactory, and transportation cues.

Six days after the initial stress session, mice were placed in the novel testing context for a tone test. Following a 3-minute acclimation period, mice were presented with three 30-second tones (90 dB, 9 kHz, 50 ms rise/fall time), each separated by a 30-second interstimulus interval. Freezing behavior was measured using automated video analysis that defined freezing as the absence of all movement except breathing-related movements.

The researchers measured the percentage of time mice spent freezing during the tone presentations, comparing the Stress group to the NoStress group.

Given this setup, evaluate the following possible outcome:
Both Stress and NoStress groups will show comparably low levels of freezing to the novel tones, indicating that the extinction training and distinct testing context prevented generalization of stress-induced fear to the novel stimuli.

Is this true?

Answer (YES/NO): NO